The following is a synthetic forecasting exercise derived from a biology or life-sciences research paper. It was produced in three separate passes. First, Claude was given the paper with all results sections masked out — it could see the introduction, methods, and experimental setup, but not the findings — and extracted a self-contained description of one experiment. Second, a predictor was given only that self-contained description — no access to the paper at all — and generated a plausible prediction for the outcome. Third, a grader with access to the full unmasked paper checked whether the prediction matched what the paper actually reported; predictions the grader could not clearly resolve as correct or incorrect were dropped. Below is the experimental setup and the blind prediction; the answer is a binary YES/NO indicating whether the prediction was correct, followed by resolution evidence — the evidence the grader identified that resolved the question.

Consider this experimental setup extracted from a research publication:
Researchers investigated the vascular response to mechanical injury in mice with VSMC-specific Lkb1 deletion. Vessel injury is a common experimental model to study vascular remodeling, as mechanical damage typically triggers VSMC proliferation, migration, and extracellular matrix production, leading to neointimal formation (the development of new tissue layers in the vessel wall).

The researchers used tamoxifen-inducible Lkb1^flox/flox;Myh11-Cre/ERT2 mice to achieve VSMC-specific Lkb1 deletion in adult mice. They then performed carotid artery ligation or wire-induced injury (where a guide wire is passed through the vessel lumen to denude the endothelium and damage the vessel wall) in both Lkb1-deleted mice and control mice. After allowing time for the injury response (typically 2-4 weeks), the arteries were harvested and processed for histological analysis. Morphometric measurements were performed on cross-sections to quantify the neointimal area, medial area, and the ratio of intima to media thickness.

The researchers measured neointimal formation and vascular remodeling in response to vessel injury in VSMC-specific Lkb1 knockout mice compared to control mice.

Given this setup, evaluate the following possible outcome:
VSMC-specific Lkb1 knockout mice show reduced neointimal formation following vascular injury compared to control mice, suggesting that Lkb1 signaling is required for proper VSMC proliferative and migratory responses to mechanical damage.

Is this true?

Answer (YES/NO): YES